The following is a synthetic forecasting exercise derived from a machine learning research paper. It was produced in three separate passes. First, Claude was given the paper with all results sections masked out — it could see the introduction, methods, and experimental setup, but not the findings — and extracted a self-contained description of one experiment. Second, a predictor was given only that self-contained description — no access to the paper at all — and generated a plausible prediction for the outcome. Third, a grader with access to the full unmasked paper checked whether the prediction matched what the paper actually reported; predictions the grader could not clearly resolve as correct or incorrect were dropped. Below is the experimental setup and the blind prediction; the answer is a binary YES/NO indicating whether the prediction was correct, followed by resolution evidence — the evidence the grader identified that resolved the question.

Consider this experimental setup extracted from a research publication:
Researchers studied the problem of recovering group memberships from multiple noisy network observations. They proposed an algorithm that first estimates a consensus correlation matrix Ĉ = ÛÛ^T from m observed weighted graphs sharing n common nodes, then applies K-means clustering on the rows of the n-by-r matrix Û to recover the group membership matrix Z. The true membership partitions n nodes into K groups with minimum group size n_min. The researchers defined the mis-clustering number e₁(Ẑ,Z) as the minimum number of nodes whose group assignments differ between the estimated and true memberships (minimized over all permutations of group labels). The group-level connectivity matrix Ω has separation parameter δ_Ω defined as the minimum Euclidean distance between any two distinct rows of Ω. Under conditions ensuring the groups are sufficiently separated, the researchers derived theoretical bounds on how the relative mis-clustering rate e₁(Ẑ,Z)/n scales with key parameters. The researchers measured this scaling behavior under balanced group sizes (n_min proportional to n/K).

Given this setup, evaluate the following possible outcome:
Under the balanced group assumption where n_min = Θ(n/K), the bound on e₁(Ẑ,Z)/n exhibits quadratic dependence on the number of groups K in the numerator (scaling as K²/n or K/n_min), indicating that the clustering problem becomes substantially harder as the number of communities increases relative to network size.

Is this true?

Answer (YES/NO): NO